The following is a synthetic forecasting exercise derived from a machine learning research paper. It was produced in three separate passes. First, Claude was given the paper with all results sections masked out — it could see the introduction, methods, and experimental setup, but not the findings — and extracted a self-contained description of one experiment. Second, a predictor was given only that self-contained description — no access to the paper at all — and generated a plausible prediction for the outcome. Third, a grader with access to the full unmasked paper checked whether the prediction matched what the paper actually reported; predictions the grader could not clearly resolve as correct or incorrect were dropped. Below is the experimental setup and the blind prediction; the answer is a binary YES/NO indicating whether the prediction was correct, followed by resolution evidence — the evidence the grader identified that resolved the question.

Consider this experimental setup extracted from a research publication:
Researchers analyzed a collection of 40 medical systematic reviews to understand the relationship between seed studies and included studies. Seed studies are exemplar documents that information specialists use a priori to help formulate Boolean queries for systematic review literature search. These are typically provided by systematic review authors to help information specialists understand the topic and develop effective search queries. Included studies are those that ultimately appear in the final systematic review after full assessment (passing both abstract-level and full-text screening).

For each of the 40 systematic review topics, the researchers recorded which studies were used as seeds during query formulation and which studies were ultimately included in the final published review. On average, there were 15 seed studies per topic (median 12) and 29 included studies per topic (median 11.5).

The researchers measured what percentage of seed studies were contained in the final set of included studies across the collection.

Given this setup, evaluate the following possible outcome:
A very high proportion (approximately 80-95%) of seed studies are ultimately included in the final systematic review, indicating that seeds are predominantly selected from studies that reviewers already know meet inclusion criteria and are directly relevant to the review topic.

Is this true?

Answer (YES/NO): NO